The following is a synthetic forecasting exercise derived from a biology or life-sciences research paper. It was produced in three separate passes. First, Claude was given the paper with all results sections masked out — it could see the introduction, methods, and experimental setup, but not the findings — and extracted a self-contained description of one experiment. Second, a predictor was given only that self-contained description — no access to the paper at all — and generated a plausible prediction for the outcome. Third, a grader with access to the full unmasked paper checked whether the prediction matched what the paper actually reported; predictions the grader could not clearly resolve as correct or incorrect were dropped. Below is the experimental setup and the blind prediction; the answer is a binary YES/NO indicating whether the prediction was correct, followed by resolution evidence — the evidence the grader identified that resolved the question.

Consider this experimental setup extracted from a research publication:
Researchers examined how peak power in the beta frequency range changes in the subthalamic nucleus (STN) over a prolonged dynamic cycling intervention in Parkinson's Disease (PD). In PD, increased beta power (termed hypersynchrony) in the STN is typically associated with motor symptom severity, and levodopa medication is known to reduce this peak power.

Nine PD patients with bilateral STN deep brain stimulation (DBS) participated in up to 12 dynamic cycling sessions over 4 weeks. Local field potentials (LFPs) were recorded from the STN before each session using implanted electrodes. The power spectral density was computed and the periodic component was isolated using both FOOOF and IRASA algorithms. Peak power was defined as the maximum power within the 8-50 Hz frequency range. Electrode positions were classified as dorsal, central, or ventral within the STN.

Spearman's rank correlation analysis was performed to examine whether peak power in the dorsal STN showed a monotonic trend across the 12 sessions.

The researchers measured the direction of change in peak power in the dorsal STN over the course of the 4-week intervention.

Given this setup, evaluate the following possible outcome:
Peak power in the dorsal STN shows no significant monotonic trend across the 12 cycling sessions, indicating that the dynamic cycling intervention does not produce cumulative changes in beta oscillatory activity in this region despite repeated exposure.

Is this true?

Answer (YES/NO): NO